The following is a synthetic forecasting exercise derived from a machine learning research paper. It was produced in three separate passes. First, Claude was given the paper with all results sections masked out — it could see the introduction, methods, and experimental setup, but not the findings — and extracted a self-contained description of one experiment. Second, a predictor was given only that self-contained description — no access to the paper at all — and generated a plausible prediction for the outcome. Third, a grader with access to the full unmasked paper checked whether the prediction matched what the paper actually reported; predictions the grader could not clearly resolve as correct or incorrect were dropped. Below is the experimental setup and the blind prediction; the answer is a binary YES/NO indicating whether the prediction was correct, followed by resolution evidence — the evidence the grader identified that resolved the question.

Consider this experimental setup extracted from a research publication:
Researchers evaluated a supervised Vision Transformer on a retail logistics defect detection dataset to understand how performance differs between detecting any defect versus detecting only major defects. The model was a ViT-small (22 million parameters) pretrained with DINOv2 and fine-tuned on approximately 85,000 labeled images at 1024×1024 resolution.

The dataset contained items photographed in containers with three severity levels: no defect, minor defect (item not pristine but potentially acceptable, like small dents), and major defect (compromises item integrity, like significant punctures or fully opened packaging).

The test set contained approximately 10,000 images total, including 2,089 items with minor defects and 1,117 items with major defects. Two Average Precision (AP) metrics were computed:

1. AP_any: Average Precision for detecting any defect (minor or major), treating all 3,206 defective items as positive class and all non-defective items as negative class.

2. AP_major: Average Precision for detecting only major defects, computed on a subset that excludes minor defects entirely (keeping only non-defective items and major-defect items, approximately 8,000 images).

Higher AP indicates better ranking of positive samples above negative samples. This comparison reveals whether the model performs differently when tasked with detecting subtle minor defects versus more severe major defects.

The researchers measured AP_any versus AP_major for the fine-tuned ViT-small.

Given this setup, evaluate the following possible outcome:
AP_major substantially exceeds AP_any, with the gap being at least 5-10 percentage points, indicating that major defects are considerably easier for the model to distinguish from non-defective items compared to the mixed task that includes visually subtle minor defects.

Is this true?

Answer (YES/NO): NO